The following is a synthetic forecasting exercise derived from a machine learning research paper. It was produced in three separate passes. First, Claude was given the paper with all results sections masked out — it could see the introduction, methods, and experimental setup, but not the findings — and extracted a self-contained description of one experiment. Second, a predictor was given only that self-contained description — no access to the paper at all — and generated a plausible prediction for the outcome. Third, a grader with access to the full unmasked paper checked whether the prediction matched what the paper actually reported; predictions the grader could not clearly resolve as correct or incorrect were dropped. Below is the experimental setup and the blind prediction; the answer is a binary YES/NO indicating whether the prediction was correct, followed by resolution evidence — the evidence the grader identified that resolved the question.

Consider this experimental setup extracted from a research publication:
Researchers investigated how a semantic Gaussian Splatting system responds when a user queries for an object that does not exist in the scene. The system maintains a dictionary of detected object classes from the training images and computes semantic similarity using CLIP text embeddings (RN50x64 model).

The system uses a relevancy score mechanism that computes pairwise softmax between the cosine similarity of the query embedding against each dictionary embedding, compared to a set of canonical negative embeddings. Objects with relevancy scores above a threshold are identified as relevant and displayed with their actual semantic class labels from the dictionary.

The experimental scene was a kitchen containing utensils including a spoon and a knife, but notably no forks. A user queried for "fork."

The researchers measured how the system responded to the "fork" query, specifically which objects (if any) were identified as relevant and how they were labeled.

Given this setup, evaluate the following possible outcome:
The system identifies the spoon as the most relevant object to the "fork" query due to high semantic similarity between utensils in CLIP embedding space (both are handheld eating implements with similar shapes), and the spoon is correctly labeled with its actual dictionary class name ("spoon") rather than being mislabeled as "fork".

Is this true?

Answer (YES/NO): YES